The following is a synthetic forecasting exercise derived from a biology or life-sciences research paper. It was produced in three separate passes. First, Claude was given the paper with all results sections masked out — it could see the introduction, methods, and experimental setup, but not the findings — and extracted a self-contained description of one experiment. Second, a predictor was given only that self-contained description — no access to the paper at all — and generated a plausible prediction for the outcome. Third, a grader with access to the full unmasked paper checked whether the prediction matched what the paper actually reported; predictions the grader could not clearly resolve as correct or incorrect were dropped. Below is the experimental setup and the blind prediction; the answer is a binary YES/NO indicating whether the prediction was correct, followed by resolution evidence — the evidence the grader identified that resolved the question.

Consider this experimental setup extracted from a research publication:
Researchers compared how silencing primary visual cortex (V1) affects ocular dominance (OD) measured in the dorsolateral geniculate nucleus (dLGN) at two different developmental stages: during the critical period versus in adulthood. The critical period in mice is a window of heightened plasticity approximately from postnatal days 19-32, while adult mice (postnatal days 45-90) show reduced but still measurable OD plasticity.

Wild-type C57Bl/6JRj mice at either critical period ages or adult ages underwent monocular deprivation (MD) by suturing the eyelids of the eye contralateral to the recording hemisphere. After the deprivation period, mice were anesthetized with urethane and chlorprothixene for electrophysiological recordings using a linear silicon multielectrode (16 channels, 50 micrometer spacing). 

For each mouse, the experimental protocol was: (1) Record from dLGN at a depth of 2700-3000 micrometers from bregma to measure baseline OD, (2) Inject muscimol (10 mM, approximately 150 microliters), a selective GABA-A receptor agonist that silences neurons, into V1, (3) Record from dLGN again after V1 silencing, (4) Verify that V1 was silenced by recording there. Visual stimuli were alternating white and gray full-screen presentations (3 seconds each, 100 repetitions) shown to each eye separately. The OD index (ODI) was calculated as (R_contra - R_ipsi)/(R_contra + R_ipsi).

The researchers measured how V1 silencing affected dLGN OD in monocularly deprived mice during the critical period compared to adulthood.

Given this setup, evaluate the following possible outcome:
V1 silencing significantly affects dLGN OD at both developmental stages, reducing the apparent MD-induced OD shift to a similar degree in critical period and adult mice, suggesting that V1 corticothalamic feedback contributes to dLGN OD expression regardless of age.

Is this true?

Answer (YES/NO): NO